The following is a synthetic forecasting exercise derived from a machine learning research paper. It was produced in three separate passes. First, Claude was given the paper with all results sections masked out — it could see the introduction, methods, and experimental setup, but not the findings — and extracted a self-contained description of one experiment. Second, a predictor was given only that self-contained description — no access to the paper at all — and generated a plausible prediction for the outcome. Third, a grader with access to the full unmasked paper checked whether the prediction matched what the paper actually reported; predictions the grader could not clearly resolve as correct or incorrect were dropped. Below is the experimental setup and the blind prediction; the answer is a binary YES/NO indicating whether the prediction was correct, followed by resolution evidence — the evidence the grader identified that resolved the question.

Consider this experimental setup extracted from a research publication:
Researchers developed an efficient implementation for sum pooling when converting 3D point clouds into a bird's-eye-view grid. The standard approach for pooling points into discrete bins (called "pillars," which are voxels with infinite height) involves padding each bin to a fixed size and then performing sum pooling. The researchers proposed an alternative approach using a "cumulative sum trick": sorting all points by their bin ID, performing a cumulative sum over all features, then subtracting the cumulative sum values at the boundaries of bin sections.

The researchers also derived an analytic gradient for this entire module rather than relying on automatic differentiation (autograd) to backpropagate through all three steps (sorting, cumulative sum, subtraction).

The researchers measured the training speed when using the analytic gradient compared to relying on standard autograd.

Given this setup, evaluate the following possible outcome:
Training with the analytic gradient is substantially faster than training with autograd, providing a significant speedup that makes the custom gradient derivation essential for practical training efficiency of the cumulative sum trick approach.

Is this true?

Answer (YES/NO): YES